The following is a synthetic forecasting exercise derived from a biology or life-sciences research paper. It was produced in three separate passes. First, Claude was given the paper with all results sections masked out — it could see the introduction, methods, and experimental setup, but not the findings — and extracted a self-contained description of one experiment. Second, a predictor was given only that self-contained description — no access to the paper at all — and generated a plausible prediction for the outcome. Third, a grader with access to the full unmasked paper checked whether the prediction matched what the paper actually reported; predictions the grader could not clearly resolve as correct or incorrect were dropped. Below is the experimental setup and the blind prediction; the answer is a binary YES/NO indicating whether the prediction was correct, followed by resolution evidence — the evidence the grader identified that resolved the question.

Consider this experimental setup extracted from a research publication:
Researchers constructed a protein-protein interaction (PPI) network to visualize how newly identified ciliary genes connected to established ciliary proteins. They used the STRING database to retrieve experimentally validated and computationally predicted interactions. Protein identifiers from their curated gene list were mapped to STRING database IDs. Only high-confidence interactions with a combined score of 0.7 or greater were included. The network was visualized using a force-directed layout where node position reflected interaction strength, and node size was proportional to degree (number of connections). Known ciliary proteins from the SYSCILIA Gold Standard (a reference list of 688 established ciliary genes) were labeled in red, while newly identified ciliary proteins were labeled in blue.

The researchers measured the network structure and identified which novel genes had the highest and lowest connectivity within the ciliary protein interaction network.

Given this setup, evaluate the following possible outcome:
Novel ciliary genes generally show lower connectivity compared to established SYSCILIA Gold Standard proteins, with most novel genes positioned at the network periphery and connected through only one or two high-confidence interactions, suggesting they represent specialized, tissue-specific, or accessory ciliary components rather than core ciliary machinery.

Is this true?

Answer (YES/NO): NO